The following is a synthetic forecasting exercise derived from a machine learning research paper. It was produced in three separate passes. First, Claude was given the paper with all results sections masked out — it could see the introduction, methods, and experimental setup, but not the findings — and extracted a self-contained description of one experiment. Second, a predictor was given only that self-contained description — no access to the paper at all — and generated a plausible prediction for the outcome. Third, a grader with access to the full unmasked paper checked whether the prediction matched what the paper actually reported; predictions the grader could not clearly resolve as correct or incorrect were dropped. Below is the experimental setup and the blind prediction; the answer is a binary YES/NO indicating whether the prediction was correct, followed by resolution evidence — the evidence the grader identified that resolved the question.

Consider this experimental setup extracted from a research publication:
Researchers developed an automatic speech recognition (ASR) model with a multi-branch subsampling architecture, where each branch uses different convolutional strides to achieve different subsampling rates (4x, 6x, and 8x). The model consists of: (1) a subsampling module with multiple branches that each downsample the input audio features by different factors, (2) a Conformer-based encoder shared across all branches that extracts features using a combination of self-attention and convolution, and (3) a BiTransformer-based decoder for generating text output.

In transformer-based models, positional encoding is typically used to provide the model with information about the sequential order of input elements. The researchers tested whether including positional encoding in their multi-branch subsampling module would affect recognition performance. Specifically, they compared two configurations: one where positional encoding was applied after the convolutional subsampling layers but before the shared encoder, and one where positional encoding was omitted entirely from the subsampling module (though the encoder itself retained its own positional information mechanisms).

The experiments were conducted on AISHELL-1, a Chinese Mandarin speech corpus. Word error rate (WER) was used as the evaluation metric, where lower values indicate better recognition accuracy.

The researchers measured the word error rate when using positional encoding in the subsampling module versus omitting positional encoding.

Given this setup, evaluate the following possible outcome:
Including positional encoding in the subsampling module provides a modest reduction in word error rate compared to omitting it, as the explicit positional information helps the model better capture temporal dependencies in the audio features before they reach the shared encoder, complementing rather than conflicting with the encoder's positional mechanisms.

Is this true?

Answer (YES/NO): NO